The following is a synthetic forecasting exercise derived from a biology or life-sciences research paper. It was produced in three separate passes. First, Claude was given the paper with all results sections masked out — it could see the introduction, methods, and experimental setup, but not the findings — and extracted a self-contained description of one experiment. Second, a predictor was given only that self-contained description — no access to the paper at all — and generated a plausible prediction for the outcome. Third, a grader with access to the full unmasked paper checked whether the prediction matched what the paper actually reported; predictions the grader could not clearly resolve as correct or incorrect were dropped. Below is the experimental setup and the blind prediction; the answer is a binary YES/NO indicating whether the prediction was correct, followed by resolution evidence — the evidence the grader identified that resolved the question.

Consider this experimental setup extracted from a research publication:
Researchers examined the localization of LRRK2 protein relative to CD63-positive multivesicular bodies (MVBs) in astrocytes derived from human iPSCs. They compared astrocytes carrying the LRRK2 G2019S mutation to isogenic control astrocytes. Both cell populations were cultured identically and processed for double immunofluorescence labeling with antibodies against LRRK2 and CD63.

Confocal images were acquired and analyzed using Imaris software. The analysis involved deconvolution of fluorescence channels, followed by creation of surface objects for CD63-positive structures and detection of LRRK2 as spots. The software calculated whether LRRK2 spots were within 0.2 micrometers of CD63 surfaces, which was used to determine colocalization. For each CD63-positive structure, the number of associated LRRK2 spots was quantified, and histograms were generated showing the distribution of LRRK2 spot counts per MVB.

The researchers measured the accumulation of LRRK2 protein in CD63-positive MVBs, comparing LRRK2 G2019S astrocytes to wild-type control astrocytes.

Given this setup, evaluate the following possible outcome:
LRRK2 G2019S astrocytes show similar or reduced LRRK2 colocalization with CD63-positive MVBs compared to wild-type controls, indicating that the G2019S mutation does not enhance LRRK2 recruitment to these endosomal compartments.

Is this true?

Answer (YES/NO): NO